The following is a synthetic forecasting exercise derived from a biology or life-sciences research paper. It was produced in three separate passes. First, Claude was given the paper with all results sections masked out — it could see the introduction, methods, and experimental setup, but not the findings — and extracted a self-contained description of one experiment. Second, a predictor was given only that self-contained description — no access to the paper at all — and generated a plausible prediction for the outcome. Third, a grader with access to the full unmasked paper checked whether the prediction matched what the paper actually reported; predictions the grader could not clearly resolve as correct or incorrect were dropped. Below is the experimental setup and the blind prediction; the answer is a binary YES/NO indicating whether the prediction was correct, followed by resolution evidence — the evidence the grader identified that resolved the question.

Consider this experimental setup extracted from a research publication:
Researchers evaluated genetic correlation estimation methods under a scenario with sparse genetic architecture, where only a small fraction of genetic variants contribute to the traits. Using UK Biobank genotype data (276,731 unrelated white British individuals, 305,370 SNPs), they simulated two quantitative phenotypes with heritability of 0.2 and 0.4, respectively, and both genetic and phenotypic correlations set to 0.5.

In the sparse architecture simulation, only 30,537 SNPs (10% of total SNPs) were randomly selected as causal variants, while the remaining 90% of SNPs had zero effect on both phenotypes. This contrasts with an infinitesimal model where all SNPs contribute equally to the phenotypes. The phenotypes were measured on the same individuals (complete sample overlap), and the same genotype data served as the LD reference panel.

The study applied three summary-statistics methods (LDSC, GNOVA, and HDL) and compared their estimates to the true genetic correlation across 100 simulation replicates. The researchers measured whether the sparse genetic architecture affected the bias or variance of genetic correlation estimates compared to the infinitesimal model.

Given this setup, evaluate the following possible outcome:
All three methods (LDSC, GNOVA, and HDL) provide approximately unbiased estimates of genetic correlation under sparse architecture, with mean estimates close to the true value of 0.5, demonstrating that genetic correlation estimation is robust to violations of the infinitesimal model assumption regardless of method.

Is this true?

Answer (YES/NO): YES